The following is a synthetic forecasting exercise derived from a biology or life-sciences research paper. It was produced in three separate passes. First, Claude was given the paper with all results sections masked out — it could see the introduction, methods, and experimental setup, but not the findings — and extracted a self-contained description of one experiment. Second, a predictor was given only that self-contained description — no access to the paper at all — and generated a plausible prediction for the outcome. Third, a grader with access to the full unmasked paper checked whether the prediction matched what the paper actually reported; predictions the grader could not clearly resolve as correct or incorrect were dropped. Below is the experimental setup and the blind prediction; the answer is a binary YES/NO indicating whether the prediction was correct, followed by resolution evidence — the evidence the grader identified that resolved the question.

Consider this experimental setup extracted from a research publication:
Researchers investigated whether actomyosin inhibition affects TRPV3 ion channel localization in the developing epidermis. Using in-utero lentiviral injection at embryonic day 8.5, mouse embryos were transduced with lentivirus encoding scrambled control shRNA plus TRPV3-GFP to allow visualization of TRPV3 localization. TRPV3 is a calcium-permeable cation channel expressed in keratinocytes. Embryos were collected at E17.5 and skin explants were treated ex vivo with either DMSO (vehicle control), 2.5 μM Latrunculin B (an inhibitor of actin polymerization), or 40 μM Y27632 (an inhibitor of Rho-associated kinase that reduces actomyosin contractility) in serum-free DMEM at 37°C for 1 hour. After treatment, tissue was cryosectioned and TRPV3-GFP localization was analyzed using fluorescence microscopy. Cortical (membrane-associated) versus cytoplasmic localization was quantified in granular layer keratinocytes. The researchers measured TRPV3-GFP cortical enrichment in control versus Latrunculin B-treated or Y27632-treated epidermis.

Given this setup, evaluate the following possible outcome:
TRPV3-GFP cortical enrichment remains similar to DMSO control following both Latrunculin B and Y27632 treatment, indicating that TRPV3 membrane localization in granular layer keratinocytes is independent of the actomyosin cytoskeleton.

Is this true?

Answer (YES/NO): NO